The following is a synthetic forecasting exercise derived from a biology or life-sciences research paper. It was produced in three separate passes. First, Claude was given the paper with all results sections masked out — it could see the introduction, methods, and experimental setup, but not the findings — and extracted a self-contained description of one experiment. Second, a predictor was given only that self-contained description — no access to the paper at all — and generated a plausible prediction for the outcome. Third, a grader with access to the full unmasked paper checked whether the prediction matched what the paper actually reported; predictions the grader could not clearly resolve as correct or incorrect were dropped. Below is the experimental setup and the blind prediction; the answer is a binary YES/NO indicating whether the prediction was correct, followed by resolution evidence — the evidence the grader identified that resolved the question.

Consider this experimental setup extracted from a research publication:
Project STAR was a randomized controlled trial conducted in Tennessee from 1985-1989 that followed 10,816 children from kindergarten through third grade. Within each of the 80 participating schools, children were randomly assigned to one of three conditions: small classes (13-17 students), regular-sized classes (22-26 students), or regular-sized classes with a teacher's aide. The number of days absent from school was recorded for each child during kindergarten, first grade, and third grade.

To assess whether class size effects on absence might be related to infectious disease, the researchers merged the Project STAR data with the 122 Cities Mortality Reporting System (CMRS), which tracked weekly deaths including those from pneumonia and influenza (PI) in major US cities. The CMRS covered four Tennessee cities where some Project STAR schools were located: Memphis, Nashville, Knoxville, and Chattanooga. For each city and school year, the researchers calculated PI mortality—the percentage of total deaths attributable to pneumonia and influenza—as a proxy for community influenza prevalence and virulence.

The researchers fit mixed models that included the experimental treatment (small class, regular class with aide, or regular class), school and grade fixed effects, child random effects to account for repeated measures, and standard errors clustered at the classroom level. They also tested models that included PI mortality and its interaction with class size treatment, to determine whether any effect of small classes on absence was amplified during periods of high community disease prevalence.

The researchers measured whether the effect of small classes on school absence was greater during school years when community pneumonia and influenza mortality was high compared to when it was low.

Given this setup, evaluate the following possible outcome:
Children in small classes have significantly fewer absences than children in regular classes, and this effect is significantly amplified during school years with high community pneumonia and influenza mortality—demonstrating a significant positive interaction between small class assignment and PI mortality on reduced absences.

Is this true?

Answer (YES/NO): NO